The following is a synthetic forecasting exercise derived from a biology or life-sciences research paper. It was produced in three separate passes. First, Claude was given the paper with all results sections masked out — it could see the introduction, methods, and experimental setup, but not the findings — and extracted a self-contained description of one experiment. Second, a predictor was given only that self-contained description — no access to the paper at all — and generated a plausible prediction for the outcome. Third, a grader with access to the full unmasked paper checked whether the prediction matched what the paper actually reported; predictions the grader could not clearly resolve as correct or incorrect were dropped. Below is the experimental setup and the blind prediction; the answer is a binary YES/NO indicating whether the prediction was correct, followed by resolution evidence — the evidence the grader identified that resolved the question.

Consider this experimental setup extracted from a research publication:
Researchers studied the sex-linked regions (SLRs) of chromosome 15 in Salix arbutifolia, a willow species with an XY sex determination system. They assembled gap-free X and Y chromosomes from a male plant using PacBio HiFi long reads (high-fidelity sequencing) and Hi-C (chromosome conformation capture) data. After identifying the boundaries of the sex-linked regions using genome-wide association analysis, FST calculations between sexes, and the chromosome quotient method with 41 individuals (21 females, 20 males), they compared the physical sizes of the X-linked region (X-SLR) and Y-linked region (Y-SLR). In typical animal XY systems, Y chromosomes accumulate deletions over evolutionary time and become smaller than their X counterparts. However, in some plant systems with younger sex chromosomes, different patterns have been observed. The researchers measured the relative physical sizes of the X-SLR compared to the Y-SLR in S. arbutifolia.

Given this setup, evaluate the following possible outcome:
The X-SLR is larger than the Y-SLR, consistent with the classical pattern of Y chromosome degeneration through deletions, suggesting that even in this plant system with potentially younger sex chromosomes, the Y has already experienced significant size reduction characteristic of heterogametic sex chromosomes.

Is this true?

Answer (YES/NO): NO